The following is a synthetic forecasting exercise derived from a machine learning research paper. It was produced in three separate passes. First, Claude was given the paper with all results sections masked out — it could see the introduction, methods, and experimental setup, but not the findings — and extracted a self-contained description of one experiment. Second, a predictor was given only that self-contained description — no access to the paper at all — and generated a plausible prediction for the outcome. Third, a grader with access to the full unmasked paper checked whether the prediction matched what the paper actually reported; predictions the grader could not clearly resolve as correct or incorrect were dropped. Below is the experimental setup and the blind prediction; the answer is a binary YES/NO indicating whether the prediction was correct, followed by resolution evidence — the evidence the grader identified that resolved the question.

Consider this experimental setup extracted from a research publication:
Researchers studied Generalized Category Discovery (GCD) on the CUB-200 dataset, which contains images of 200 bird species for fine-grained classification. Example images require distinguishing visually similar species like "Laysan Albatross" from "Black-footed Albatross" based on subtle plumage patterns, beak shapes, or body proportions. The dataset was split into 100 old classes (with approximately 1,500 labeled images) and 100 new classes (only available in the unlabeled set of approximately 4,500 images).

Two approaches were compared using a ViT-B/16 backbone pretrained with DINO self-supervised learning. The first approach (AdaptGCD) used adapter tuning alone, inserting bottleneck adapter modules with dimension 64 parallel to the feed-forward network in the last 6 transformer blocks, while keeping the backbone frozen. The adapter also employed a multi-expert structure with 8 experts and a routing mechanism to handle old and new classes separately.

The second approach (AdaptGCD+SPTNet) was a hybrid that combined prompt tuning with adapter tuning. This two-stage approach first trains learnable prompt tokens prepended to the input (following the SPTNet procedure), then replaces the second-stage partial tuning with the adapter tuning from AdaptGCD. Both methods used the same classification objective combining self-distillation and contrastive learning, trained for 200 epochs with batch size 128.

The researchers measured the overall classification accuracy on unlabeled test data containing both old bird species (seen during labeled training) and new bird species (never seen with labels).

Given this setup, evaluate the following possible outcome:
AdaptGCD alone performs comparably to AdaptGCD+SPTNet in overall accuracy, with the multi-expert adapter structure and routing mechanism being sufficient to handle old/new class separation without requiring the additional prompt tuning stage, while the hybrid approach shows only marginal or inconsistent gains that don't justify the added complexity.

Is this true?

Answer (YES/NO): NO